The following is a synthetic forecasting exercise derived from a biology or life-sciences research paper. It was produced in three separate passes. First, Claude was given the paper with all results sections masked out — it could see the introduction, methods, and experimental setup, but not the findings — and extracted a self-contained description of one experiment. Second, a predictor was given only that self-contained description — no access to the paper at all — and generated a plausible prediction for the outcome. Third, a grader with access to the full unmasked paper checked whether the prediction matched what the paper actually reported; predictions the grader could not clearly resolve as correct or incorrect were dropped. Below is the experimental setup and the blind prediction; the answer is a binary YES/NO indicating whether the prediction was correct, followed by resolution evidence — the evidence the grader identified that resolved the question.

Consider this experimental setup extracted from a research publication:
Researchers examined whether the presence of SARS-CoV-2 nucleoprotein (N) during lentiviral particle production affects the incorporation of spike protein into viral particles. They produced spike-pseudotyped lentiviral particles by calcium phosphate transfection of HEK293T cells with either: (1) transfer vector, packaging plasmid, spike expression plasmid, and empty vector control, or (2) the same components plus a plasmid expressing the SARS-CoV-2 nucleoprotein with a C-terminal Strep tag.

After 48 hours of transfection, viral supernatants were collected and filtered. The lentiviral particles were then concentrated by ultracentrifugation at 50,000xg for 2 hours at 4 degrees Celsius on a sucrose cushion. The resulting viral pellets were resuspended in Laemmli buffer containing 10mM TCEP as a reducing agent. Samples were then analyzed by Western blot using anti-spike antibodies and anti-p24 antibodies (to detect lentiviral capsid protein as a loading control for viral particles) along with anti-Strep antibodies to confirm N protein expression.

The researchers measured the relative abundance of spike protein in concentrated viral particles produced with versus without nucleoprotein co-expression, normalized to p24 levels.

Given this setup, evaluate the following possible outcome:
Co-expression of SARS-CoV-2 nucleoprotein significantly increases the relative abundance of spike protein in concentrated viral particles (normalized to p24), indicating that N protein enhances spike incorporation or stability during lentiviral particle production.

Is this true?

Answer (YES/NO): YES